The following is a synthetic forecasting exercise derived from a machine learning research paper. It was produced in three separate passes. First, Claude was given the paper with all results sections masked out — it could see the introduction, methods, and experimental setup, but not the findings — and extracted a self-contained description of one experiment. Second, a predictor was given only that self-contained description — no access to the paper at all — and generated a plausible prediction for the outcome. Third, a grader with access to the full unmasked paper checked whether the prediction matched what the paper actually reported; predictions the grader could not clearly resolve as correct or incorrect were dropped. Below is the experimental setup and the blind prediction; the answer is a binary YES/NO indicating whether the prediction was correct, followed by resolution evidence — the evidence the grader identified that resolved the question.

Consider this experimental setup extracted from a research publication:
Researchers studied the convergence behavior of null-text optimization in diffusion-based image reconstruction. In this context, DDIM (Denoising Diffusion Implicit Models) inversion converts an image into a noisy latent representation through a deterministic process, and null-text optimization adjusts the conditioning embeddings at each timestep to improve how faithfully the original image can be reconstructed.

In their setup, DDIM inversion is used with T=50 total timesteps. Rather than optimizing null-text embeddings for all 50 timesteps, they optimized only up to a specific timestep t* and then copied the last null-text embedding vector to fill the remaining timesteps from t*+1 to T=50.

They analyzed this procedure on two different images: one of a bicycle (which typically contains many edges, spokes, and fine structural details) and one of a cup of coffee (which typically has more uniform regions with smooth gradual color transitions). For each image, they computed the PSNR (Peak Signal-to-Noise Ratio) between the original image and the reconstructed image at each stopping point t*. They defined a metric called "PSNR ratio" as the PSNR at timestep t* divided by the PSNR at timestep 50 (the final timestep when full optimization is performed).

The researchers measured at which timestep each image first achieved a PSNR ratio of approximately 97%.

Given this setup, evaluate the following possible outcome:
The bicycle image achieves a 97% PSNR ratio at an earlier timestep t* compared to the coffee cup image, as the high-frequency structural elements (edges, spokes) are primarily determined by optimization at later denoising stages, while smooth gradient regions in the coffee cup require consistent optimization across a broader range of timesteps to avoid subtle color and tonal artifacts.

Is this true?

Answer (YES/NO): NO